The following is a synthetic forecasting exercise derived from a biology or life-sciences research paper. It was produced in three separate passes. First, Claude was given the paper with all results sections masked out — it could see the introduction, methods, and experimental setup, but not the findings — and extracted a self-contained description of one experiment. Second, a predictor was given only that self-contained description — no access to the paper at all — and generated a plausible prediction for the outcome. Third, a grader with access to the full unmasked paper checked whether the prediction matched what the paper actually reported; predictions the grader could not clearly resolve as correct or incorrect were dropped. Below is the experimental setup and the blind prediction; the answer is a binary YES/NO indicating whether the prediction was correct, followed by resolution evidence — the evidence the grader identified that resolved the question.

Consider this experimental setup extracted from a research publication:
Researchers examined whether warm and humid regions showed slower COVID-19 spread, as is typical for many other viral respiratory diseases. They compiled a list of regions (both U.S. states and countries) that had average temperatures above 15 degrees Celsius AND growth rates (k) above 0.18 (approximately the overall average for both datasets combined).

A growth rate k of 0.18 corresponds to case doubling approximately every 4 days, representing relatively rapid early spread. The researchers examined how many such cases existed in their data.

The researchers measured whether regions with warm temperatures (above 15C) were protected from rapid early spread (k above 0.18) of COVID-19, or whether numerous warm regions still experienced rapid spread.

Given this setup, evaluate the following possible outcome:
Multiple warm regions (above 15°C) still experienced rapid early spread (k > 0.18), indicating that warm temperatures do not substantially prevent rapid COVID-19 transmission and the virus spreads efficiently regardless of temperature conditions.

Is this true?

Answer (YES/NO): YES